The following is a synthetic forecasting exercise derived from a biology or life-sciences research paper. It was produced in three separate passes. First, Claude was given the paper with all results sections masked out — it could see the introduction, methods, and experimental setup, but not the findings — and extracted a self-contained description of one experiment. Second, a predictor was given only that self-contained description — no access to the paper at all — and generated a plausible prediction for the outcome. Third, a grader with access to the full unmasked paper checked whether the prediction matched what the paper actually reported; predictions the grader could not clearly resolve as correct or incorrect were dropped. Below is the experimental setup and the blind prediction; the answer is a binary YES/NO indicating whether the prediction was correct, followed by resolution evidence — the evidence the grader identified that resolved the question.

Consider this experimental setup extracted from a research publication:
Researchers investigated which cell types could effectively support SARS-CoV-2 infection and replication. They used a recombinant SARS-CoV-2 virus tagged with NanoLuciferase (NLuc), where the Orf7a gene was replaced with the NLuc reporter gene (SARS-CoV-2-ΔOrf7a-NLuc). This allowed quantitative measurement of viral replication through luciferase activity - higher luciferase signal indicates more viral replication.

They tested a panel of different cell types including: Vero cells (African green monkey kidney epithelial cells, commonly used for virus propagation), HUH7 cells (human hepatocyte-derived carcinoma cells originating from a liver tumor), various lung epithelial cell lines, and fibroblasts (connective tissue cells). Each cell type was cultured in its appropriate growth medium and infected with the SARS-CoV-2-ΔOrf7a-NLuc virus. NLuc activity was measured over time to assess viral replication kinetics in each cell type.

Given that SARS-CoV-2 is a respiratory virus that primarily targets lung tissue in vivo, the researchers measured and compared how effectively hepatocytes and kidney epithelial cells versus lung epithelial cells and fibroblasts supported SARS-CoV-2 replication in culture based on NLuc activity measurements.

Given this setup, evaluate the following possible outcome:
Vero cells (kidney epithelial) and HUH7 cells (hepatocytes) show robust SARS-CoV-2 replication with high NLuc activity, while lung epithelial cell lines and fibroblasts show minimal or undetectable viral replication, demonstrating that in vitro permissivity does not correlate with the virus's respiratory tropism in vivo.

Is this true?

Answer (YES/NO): YES